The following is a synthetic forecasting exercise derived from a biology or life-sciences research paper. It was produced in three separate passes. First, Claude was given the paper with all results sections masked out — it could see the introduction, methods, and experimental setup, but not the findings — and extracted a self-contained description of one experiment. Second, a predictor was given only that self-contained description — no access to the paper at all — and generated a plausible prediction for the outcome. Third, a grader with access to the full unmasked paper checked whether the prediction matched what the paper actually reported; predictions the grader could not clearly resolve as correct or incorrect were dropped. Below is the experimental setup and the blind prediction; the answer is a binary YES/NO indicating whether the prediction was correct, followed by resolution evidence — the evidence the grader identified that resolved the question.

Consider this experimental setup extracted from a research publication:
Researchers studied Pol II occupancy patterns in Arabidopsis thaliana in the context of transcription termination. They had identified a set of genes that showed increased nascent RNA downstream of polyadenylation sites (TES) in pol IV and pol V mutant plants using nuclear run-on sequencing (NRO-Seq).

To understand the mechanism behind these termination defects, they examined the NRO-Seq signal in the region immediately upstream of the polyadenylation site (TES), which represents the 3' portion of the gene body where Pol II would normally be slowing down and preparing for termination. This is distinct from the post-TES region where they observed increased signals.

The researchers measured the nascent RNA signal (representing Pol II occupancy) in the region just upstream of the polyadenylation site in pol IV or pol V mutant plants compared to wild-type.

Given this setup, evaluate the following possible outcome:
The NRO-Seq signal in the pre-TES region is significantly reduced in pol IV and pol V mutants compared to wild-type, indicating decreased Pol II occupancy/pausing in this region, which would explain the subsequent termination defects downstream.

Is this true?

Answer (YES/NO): YES